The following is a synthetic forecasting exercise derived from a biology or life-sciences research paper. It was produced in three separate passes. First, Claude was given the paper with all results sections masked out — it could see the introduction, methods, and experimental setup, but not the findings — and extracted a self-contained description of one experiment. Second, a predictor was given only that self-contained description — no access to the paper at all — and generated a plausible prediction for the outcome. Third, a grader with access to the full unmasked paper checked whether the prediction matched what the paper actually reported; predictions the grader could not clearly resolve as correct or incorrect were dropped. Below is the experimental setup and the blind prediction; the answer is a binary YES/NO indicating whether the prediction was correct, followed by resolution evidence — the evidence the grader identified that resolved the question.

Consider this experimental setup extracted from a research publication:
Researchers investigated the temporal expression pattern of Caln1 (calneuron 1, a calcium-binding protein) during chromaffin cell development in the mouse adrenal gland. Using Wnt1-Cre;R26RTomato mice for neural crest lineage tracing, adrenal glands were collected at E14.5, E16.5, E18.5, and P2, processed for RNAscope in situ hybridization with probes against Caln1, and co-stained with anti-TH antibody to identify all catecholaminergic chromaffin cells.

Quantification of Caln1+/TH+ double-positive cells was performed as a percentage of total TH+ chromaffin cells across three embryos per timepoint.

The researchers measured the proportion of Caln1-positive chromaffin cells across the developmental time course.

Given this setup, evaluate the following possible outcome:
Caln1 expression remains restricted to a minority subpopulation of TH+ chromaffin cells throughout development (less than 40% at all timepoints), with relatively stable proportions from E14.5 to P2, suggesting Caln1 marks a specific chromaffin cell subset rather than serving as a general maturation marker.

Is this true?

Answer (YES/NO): NO